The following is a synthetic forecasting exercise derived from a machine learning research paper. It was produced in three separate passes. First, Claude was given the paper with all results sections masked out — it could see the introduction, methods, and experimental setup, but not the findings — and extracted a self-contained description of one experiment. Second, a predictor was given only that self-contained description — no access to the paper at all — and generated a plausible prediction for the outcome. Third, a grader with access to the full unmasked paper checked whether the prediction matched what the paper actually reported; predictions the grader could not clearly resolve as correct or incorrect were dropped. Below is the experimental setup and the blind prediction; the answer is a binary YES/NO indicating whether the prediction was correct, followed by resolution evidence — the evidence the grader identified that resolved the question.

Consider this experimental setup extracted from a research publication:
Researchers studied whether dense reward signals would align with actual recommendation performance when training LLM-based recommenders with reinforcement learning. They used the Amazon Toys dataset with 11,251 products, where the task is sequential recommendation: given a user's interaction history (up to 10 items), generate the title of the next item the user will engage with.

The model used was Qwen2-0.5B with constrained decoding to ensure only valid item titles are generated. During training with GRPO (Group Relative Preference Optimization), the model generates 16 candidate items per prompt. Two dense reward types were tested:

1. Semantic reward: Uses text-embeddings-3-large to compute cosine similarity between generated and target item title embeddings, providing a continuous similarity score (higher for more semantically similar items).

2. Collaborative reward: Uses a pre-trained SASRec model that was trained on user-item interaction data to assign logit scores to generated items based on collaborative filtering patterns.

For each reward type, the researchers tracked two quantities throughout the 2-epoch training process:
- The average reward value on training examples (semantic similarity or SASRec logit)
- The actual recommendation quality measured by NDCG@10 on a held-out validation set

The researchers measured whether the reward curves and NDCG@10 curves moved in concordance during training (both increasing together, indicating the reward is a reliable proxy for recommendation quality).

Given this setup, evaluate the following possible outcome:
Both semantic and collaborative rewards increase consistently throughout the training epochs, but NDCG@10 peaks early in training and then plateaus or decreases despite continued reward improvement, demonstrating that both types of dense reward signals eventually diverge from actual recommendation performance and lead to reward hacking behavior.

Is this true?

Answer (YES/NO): YES